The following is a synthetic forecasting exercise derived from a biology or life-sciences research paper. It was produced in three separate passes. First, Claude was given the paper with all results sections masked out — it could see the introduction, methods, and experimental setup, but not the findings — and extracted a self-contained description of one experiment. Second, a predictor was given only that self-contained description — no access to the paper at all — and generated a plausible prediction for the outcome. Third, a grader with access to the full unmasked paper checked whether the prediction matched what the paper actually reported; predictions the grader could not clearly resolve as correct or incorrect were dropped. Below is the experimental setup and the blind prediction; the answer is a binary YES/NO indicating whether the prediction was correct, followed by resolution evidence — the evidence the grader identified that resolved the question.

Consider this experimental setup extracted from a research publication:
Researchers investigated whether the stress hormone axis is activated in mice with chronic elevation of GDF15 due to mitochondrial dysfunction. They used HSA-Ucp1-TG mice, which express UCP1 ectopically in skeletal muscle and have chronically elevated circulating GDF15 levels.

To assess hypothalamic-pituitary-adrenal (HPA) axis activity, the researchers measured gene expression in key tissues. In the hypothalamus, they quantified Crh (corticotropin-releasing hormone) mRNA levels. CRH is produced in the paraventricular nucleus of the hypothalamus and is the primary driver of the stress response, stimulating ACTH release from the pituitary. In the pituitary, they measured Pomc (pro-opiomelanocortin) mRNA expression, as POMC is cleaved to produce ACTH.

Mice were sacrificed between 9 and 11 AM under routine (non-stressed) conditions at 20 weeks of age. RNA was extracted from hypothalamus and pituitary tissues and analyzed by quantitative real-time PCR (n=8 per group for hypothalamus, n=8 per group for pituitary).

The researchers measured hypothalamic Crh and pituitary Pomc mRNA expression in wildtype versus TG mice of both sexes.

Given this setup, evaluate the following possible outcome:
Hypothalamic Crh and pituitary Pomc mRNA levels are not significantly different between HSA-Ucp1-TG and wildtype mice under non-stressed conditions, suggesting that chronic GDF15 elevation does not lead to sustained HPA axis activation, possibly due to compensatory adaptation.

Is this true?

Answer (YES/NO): NO